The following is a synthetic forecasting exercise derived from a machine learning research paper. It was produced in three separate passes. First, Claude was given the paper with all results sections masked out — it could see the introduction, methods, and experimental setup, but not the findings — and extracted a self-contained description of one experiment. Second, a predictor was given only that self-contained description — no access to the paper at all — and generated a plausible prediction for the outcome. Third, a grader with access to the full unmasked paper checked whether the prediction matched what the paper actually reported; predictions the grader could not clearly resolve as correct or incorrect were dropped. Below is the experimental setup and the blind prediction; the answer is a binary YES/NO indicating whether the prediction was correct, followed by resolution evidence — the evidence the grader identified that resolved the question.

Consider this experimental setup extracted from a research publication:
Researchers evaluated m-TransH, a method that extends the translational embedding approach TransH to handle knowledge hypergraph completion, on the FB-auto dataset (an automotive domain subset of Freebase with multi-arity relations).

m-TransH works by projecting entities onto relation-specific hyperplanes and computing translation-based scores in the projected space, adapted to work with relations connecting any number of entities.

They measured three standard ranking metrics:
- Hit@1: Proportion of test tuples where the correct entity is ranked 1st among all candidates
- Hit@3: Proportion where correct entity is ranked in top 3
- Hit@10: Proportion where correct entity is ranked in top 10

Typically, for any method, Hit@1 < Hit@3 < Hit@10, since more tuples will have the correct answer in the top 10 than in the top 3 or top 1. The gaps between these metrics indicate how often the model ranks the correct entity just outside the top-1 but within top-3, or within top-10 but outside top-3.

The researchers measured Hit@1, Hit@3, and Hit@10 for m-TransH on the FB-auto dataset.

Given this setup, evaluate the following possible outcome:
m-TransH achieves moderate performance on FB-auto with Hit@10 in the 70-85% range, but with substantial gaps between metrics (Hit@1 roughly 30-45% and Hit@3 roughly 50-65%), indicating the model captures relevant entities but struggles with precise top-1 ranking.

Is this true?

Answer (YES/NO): NO